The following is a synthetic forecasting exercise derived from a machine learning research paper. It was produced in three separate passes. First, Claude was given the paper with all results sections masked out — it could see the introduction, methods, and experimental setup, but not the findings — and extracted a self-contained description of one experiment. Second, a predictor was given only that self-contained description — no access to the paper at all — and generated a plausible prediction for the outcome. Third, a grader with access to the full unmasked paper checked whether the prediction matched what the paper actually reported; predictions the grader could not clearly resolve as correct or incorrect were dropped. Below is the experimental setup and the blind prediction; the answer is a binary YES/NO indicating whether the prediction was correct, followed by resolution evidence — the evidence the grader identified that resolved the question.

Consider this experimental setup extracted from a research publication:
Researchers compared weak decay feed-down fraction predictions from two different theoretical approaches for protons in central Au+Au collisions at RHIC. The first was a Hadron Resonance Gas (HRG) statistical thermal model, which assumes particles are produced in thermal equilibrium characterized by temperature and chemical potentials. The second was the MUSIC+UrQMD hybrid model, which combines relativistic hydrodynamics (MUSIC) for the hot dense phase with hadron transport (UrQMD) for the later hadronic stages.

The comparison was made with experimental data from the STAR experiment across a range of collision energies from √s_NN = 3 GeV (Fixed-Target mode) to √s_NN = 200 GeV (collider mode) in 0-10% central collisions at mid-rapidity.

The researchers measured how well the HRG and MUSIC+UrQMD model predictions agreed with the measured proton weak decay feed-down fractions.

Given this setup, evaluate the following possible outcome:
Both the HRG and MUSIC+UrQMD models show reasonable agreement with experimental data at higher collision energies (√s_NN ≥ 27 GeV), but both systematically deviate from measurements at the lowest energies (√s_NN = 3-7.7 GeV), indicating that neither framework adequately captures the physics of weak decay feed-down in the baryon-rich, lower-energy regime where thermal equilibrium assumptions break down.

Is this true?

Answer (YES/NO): NO